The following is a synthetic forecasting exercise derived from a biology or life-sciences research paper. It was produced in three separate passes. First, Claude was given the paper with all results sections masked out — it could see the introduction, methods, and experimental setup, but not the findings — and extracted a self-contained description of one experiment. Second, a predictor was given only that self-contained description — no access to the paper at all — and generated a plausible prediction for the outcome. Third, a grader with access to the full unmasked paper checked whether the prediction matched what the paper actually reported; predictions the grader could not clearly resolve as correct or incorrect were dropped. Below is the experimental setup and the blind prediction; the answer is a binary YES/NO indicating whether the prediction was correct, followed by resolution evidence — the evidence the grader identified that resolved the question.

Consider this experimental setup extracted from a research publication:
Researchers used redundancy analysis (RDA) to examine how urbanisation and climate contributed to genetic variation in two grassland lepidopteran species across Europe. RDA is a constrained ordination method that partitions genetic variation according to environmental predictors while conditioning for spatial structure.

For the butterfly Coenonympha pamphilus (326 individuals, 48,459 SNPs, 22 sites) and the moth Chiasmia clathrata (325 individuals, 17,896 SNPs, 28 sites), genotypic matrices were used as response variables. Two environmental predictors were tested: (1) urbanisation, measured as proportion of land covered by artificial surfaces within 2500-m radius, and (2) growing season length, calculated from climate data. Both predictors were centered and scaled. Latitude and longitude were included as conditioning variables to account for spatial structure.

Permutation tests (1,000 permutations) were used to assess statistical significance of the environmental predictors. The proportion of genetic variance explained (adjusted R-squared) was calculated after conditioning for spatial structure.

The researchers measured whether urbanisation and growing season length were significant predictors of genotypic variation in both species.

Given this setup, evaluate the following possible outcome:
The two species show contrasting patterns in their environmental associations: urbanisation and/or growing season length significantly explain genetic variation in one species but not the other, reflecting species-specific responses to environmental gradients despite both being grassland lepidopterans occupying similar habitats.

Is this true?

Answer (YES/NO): NO